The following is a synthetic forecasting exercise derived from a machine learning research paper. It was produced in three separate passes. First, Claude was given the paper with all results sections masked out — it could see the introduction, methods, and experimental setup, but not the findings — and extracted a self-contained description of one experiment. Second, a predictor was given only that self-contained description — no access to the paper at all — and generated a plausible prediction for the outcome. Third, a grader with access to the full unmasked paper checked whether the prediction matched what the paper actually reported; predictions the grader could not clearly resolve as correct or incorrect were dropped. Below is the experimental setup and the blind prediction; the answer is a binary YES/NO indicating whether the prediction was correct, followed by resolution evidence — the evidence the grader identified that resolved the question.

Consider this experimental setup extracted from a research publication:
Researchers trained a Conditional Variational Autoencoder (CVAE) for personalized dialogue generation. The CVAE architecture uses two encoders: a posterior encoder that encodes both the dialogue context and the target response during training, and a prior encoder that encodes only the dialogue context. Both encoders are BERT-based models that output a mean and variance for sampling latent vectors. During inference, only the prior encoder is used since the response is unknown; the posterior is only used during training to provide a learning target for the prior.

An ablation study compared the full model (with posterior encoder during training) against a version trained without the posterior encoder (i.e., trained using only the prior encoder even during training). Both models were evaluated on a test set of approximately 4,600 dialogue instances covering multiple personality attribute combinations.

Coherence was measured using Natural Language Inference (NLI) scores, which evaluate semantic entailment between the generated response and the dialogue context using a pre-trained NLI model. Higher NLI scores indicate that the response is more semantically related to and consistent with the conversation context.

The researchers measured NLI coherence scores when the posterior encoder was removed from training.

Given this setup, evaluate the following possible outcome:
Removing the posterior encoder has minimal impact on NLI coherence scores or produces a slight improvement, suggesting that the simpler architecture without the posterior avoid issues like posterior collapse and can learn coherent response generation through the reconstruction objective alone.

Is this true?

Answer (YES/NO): NO